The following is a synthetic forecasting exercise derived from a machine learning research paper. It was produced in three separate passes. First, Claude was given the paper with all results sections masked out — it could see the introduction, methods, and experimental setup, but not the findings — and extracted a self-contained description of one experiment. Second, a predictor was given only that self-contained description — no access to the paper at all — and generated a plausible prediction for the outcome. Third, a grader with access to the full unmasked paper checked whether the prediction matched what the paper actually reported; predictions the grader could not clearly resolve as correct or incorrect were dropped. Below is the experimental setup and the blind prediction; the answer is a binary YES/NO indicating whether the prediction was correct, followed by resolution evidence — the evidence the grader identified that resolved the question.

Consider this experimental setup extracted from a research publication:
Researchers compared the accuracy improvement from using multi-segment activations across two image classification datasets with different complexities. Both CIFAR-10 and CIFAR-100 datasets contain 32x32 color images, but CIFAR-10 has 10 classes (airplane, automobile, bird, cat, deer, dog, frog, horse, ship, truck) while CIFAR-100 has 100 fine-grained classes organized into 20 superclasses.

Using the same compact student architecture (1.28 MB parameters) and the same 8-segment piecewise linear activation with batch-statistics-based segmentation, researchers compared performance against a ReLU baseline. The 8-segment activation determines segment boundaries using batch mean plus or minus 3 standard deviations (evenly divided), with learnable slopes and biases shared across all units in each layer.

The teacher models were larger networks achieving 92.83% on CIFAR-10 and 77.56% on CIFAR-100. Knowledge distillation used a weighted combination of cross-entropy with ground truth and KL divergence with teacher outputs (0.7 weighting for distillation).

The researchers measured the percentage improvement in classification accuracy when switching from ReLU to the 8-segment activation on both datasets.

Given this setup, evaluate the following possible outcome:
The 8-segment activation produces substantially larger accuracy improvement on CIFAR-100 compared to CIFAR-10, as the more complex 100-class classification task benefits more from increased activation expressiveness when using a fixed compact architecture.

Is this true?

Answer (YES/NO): YES